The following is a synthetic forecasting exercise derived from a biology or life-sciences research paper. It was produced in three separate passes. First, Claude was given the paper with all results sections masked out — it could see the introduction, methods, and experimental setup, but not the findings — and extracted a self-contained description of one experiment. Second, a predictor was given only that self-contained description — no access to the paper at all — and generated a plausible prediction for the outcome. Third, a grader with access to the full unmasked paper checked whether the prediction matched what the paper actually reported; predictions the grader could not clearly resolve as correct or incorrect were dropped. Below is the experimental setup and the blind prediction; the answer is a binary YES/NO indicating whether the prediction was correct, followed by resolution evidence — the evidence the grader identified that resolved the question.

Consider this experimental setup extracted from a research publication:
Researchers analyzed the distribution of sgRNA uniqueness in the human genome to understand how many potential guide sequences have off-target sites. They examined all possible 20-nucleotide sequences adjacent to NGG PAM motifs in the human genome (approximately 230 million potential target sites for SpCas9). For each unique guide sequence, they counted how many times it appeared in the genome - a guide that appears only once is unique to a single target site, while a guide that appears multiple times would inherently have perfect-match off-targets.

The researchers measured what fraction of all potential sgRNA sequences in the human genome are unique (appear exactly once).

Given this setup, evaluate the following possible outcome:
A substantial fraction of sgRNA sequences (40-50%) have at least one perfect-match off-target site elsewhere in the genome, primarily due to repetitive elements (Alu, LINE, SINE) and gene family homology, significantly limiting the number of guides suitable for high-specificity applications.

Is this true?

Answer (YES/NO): NO